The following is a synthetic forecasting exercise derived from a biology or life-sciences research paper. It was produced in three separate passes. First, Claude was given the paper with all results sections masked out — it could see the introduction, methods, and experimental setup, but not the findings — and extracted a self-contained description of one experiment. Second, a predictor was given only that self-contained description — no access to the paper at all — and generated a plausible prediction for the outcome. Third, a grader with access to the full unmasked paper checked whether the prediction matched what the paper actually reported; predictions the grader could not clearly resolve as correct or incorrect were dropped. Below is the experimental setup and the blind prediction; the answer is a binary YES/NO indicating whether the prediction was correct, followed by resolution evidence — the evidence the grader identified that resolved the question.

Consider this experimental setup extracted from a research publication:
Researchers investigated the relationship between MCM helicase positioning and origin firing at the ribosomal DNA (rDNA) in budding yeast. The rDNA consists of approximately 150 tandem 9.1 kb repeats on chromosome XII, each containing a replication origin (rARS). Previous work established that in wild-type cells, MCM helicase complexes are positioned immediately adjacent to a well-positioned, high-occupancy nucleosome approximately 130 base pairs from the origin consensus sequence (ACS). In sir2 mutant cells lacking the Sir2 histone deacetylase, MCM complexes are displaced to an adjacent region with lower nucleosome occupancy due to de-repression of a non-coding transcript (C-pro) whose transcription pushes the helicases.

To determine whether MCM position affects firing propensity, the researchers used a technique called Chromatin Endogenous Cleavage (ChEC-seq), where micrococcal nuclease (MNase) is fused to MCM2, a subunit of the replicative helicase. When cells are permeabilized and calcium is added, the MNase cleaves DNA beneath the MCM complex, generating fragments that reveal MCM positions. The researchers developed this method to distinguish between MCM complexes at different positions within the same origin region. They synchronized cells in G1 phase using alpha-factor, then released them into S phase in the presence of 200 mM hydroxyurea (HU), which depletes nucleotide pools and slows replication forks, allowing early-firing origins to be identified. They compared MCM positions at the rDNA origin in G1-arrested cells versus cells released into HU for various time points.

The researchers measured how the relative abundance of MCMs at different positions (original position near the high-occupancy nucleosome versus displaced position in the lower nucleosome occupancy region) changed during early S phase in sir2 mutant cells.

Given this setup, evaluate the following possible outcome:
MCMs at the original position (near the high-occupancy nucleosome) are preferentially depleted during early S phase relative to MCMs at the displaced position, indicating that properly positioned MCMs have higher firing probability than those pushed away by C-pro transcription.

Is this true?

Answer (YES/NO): NO